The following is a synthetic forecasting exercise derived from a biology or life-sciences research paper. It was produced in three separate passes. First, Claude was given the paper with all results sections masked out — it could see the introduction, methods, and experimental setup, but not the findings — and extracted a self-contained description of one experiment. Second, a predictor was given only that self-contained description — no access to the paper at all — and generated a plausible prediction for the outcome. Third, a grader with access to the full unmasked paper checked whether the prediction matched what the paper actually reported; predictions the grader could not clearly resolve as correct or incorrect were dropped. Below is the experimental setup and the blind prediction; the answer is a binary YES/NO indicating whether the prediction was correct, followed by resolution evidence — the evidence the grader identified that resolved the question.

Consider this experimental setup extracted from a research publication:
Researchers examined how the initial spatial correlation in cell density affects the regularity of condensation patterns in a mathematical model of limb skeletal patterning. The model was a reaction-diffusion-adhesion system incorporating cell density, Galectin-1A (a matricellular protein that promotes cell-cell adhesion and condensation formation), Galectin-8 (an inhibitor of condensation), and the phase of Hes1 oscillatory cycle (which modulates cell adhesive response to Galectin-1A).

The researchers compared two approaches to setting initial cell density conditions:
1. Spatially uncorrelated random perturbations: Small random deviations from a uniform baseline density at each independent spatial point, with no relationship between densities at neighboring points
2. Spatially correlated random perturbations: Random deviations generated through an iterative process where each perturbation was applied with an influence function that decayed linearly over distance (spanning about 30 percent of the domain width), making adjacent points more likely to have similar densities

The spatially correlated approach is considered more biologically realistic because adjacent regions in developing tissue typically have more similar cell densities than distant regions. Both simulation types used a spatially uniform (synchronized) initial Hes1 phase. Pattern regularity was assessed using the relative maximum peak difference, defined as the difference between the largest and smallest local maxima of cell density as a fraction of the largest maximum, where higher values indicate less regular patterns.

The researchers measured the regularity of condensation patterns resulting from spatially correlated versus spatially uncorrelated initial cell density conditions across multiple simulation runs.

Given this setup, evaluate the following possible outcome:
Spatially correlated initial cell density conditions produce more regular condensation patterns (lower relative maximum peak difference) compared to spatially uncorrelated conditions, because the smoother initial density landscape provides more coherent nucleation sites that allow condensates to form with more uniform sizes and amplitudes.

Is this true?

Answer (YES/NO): NO